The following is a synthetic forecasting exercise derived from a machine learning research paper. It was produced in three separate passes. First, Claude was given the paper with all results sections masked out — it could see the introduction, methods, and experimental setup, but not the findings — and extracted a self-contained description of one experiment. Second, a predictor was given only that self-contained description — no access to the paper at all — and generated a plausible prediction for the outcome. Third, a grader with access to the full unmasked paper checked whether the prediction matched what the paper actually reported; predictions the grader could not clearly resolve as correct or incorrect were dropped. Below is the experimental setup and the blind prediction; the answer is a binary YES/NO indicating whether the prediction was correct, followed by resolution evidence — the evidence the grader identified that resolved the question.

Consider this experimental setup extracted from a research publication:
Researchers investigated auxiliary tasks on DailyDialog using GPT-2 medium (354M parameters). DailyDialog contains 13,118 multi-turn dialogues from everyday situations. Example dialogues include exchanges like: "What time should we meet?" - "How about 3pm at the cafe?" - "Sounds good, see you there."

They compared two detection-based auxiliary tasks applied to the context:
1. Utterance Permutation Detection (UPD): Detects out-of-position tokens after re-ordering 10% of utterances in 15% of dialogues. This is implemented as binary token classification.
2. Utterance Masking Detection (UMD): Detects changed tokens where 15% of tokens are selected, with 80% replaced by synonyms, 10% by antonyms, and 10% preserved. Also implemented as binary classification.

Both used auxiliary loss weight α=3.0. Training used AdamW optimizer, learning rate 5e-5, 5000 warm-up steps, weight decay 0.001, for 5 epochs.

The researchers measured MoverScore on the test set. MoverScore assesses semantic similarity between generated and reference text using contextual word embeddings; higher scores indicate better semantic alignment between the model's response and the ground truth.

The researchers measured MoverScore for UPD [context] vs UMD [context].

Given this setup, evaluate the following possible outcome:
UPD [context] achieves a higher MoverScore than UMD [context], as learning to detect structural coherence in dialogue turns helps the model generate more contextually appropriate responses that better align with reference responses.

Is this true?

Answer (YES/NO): NO